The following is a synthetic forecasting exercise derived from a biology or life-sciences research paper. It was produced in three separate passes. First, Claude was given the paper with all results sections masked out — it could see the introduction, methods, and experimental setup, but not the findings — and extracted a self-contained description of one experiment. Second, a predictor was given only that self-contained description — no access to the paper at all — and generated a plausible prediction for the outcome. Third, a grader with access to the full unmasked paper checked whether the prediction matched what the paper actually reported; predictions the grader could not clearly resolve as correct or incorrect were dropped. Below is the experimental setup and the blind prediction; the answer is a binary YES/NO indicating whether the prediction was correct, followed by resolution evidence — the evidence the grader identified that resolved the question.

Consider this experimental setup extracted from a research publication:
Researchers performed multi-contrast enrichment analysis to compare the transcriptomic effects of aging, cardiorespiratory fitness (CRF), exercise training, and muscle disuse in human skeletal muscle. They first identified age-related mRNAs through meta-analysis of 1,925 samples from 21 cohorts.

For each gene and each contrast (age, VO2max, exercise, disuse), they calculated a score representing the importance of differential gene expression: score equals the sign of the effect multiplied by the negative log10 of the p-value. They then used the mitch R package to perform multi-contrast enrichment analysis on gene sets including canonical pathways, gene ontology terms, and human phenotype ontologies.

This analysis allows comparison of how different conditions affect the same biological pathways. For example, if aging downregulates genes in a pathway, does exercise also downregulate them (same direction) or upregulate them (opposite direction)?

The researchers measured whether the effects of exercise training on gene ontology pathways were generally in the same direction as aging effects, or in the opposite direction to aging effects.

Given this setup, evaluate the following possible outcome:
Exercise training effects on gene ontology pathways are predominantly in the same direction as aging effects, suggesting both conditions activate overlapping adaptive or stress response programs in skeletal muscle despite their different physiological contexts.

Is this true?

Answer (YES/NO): NO